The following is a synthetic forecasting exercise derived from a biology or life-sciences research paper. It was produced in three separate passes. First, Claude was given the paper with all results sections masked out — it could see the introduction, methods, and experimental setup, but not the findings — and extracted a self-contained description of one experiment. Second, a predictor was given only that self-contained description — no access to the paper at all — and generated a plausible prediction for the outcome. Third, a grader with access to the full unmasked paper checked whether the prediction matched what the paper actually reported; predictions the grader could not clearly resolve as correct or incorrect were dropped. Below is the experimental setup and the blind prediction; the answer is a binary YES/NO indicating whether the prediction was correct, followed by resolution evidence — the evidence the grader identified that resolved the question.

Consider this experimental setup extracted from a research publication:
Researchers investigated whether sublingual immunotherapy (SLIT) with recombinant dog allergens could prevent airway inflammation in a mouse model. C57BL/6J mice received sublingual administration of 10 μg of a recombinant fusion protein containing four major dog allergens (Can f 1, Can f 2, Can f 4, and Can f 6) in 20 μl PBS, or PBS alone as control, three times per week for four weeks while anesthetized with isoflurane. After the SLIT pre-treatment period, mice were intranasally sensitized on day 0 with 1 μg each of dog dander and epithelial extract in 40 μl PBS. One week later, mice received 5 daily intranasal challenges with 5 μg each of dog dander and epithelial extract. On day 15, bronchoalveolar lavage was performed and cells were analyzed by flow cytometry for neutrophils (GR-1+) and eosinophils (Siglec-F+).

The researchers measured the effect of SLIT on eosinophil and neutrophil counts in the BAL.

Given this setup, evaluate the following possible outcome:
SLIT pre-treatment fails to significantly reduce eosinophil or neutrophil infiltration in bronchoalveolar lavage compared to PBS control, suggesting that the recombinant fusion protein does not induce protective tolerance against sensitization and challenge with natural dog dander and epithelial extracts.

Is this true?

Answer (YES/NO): NO